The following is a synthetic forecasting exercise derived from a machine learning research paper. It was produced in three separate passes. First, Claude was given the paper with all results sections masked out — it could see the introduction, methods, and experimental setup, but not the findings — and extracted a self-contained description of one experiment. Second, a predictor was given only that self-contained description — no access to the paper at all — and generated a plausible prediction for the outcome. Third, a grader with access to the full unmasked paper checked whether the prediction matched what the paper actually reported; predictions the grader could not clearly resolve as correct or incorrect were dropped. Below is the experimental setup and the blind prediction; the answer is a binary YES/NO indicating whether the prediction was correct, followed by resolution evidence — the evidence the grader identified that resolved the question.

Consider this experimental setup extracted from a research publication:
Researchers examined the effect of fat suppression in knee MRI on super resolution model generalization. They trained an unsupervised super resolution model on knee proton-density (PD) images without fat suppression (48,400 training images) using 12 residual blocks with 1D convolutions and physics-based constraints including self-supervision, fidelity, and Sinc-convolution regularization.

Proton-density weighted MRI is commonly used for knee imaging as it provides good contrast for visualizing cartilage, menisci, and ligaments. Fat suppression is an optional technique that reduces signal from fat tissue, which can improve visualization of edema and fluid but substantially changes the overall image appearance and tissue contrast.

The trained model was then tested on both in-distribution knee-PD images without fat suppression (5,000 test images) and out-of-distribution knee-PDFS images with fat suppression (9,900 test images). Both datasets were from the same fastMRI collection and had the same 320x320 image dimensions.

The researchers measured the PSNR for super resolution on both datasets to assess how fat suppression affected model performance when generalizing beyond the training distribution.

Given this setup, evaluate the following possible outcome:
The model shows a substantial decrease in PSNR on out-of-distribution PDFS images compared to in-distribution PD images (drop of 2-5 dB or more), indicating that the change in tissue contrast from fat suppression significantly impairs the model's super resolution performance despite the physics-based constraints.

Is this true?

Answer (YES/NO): NO